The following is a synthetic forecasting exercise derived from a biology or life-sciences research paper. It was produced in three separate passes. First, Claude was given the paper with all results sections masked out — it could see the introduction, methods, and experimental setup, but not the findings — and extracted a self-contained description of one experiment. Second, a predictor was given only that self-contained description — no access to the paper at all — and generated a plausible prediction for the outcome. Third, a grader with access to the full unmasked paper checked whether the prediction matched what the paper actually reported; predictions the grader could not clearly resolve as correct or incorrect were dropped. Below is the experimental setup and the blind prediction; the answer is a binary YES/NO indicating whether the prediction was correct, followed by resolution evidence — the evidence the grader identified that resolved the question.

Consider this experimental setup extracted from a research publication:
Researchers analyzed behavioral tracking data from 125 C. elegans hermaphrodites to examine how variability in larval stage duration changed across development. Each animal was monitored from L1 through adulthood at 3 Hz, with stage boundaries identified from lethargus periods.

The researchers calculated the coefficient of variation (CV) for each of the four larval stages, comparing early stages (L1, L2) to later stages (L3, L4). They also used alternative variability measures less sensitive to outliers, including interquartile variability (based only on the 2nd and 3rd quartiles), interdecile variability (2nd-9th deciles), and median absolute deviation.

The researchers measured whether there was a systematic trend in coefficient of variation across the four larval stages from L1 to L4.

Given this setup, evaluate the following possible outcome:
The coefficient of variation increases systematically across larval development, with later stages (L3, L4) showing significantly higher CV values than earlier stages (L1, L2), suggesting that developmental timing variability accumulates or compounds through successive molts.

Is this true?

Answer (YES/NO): NO